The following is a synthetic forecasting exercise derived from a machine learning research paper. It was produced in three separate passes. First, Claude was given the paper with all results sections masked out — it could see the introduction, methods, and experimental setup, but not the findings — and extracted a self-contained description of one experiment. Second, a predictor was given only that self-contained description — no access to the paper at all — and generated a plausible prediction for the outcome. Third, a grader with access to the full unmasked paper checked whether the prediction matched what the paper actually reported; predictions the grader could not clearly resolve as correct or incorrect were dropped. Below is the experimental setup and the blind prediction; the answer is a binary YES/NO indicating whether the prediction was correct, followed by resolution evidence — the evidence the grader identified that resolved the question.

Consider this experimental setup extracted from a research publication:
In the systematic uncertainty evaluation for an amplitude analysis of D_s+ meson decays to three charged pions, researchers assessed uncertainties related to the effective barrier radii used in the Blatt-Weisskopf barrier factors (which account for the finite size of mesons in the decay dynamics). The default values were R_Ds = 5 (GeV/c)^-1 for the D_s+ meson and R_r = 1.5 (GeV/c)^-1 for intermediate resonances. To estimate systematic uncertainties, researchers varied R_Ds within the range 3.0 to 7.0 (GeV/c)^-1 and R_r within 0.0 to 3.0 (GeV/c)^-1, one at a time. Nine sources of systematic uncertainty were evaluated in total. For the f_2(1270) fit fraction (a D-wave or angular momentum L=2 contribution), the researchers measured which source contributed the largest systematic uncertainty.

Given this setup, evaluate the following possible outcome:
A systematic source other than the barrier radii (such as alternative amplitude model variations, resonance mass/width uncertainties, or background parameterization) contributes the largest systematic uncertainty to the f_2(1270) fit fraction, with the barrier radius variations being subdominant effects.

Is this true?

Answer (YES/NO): NO